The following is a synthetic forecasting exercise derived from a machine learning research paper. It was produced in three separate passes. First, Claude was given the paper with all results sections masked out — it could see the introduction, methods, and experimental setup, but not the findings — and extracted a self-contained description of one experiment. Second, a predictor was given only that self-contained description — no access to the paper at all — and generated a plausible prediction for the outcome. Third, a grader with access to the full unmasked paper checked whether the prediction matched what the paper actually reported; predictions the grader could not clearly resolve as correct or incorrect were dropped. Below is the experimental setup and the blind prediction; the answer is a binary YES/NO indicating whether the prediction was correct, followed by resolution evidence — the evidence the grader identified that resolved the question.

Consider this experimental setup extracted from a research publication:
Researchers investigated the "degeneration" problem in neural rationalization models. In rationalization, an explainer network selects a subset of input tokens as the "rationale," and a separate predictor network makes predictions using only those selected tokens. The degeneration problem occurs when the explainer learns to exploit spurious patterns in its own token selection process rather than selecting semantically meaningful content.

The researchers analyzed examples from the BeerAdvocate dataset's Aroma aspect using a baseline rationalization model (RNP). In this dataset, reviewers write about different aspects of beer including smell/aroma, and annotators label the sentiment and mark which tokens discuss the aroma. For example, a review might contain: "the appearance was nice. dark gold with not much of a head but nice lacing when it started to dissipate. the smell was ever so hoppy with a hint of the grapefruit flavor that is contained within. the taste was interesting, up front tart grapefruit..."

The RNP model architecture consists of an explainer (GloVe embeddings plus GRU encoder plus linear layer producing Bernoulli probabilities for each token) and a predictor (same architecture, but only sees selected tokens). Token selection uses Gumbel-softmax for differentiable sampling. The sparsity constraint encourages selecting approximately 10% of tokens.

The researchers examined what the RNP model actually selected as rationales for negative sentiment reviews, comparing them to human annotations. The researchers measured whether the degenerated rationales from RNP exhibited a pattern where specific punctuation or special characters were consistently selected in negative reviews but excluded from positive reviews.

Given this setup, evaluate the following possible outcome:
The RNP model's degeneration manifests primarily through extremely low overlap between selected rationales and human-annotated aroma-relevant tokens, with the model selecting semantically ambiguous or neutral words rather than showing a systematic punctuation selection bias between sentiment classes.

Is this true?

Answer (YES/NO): NO